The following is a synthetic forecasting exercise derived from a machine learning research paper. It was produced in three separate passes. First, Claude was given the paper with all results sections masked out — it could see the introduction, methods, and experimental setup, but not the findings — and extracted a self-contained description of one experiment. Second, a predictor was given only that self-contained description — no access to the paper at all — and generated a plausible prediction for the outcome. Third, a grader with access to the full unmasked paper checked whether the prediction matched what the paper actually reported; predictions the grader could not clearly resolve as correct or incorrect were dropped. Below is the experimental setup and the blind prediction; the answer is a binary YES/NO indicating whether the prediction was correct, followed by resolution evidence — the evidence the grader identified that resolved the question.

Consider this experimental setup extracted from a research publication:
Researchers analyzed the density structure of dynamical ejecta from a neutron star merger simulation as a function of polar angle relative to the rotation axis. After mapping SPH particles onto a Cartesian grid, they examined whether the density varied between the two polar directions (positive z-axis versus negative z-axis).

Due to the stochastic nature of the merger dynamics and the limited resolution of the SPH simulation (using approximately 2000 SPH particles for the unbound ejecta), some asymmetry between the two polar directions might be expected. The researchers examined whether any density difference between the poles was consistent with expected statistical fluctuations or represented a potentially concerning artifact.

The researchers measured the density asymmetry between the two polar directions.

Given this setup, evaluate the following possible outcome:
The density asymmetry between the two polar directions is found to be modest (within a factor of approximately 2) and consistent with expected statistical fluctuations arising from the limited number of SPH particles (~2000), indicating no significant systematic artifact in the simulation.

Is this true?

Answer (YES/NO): NO